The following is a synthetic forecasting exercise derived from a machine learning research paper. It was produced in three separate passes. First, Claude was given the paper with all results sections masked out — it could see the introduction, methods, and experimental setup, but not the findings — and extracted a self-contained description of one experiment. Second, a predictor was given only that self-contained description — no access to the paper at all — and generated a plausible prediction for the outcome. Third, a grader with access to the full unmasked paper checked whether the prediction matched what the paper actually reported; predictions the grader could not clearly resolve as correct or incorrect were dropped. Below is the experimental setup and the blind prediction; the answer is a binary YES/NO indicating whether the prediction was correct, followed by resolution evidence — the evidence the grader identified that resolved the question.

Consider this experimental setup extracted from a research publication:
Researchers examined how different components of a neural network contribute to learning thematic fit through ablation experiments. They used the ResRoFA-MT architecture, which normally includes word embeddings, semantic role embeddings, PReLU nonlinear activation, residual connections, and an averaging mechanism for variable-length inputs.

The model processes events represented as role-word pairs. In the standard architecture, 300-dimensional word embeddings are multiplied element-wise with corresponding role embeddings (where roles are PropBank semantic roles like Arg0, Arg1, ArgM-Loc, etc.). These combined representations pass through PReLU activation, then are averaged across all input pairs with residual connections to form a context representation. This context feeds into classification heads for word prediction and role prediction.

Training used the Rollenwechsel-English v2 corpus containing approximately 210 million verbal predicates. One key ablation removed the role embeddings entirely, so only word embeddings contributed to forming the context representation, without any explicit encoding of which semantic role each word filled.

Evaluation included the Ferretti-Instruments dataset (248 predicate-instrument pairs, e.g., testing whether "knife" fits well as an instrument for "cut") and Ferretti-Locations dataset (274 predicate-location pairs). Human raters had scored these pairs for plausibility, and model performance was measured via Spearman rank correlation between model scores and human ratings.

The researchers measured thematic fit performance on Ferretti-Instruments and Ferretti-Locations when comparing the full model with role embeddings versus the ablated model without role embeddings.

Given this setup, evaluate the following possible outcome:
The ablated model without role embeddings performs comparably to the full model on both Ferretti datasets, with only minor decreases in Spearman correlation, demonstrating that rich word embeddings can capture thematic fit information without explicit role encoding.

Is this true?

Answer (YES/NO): NO